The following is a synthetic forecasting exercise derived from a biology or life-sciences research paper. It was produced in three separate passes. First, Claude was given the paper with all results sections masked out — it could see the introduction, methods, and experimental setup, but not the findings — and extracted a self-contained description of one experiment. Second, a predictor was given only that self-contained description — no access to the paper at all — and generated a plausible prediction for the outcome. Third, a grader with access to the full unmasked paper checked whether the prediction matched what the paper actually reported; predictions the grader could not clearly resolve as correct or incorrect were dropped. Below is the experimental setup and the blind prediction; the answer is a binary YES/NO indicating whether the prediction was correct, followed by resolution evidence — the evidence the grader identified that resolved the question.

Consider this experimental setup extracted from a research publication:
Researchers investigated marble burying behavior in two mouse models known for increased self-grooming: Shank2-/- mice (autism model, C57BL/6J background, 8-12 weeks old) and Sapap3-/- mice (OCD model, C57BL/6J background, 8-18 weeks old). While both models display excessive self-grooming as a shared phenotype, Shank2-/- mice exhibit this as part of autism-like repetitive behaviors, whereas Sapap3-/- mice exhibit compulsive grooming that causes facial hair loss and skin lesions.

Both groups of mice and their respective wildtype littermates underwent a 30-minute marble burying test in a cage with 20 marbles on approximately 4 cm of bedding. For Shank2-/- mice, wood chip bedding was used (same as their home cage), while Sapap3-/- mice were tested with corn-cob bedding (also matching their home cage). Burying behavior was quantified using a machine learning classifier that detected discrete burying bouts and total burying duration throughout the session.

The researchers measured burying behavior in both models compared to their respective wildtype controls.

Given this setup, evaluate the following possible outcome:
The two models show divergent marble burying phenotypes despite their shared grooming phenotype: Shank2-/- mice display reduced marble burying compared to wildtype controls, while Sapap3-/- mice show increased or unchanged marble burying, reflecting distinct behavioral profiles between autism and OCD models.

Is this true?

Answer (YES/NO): YES